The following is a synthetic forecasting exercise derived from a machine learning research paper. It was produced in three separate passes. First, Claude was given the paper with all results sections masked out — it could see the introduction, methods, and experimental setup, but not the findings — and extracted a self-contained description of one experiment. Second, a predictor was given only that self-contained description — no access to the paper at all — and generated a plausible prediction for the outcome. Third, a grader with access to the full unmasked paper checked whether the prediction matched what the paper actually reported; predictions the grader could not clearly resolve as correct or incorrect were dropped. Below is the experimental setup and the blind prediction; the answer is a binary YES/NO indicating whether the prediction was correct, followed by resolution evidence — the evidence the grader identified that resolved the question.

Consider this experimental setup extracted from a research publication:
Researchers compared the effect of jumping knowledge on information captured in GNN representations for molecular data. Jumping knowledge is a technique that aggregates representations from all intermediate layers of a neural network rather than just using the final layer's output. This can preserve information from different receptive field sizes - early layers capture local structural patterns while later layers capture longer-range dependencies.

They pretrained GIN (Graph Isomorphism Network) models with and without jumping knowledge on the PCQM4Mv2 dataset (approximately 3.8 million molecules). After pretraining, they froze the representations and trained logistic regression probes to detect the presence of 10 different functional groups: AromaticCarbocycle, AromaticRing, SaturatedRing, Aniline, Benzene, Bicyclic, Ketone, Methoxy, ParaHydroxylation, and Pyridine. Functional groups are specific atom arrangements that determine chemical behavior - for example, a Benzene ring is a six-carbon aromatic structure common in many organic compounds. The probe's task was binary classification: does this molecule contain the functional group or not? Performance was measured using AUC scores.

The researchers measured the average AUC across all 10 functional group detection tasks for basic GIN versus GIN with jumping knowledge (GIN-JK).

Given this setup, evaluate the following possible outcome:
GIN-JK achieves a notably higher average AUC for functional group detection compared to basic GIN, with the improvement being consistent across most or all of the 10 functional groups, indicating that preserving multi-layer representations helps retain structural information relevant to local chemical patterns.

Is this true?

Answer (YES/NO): YES